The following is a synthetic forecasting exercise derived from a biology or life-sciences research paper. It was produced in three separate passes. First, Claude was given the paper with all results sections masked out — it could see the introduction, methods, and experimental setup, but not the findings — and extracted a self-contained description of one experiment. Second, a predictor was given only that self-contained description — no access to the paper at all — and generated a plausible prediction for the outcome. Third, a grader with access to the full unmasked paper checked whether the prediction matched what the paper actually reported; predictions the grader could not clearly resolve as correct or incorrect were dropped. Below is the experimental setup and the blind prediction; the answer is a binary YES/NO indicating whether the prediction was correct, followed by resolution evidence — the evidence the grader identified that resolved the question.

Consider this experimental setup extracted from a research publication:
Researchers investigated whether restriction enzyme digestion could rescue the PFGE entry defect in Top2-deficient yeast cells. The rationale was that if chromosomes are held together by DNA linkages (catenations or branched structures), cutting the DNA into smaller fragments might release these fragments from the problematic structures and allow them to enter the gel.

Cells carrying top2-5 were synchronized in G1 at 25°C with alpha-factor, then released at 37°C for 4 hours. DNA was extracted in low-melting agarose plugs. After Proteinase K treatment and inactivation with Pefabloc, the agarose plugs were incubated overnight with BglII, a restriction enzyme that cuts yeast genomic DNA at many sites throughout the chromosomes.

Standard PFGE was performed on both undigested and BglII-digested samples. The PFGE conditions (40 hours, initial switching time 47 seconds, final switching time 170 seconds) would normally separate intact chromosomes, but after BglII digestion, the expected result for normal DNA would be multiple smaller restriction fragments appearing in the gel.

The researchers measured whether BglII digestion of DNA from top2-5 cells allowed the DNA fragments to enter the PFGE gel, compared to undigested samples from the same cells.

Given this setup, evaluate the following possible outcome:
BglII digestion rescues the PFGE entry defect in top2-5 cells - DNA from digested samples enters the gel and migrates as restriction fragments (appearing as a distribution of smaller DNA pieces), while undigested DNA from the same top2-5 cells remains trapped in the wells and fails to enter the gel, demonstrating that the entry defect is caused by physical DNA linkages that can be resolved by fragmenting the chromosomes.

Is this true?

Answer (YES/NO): YES